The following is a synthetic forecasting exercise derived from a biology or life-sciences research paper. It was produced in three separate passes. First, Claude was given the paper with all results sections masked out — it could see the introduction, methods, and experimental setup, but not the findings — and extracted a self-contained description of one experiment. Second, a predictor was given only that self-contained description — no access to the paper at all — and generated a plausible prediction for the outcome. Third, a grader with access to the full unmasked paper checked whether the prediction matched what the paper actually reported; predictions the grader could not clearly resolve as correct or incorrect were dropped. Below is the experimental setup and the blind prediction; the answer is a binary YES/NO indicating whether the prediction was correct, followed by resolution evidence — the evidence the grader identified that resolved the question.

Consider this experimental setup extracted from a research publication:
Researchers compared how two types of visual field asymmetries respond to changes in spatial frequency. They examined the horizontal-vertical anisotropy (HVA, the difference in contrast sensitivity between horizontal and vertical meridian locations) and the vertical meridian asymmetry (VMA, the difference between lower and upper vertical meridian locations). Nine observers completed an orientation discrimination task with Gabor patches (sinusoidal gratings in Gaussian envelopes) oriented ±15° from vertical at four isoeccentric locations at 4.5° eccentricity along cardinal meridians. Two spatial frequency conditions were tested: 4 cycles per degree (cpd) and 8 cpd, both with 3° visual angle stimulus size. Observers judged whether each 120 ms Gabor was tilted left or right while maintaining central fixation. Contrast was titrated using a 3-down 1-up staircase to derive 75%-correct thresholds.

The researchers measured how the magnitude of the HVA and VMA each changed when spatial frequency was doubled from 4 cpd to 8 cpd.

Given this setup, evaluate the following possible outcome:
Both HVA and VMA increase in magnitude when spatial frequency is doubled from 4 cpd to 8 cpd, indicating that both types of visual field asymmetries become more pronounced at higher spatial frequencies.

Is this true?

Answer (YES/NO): NO